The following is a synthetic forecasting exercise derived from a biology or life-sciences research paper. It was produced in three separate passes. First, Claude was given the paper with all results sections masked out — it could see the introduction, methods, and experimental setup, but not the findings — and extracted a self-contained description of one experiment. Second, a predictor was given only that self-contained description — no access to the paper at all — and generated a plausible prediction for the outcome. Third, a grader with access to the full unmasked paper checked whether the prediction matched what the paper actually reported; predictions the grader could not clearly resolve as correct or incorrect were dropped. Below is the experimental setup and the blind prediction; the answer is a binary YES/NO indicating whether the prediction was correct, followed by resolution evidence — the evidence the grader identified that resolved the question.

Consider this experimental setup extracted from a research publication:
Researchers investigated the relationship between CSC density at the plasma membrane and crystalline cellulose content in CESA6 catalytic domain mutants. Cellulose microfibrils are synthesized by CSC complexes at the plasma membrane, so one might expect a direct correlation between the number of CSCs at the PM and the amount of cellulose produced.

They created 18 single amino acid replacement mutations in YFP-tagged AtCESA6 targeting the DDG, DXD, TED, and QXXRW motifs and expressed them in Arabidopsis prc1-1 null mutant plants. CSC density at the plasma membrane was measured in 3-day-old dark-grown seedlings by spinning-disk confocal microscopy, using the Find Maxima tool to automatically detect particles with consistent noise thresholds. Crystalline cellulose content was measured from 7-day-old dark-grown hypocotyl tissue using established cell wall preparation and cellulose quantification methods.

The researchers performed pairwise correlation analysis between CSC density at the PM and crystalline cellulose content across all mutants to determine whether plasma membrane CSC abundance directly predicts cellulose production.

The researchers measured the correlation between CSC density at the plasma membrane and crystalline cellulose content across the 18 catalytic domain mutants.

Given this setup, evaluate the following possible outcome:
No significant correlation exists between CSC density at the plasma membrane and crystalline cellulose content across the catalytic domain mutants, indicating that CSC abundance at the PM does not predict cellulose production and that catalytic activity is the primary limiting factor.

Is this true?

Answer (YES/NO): YES